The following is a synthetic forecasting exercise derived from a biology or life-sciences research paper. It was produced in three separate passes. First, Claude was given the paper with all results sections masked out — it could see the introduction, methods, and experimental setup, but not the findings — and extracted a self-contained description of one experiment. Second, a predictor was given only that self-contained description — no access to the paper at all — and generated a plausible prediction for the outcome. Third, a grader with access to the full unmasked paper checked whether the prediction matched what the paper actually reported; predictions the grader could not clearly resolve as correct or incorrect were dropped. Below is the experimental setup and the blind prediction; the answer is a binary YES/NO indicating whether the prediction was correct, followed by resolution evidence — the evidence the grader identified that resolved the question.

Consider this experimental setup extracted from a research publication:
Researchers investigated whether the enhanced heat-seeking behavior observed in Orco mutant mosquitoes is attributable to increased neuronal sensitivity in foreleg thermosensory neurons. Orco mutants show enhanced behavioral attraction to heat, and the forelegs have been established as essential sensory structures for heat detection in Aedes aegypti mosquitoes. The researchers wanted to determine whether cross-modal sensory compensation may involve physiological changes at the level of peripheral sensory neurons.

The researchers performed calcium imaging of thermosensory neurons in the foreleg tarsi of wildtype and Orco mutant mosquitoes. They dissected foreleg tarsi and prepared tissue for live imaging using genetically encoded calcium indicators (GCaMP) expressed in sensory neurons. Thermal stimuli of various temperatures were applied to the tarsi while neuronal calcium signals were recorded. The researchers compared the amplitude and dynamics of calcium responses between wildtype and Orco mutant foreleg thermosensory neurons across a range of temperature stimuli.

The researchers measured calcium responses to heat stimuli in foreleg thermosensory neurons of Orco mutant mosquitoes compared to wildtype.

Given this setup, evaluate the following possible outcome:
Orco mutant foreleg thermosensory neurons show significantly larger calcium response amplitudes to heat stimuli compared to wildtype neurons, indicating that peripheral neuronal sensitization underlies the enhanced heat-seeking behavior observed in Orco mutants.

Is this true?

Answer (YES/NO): YES